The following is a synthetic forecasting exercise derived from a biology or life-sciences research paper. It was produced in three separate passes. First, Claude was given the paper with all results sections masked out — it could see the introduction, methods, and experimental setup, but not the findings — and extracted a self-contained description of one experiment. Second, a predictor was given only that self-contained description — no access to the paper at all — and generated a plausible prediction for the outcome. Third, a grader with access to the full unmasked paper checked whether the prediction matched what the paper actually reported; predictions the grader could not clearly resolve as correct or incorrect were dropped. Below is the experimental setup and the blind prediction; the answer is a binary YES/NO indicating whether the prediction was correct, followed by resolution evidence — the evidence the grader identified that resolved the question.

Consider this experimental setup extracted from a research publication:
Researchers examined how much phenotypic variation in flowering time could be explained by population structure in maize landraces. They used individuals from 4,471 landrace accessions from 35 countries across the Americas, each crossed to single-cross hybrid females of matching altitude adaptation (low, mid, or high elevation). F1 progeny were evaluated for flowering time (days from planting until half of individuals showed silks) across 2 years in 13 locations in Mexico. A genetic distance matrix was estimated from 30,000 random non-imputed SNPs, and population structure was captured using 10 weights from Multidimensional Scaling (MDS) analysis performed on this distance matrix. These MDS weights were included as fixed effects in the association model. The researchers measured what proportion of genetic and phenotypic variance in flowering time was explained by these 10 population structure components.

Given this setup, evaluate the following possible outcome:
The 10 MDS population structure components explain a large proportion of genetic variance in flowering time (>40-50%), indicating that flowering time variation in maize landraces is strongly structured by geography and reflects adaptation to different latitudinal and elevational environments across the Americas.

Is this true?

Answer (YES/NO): NO